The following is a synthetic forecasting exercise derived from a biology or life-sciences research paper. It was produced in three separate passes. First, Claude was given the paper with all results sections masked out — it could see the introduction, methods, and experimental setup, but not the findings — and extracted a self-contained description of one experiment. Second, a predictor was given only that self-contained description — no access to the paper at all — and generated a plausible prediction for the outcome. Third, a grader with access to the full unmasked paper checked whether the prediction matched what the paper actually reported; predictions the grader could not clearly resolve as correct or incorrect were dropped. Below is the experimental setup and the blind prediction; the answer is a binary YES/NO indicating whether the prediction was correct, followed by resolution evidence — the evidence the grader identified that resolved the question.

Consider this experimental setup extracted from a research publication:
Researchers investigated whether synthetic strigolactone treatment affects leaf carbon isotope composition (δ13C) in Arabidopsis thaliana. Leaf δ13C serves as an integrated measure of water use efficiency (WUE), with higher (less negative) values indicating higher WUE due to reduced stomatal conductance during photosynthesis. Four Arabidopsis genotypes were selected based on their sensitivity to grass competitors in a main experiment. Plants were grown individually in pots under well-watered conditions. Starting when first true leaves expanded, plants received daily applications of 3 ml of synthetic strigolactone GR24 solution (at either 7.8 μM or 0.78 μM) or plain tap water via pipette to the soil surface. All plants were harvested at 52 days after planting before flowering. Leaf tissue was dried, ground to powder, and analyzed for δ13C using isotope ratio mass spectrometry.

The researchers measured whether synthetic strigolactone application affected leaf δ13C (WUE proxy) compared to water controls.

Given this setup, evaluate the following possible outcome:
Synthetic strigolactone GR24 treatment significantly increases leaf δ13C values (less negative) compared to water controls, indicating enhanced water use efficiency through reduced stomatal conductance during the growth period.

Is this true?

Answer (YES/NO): YES